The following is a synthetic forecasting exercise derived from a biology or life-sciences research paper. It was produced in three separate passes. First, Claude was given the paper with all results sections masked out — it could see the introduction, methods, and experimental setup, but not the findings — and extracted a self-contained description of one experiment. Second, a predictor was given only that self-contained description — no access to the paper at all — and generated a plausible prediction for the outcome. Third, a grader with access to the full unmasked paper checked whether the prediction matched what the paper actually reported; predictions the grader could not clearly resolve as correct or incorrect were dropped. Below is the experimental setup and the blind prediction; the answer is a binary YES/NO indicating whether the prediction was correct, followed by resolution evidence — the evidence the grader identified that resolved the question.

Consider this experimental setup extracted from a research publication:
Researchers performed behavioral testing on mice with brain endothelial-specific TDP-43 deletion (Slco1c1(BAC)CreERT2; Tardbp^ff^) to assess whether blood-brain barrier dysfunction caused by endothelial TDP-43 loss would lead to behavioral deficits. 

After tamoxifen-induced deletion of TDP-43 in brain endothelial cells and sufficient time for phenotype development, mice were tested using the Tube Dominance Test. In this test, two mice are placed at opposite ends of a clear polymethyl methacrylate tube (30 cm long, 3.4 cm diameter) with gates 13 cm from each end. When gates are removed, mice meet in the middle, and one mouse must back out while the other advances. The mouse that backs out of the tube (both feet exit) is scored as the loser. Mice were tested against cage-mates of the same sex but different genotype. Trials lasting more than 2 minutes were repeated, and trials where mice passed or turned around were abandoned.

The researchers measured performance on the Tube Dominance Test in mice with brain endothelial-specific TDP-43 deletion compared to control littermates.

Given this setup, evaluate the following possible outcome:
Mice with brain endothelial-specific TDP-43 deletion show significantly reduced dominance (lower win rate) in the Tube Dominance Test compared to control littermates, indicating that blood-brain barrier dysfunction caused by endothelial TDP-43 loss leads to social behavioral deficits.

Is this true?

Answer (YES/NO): YES